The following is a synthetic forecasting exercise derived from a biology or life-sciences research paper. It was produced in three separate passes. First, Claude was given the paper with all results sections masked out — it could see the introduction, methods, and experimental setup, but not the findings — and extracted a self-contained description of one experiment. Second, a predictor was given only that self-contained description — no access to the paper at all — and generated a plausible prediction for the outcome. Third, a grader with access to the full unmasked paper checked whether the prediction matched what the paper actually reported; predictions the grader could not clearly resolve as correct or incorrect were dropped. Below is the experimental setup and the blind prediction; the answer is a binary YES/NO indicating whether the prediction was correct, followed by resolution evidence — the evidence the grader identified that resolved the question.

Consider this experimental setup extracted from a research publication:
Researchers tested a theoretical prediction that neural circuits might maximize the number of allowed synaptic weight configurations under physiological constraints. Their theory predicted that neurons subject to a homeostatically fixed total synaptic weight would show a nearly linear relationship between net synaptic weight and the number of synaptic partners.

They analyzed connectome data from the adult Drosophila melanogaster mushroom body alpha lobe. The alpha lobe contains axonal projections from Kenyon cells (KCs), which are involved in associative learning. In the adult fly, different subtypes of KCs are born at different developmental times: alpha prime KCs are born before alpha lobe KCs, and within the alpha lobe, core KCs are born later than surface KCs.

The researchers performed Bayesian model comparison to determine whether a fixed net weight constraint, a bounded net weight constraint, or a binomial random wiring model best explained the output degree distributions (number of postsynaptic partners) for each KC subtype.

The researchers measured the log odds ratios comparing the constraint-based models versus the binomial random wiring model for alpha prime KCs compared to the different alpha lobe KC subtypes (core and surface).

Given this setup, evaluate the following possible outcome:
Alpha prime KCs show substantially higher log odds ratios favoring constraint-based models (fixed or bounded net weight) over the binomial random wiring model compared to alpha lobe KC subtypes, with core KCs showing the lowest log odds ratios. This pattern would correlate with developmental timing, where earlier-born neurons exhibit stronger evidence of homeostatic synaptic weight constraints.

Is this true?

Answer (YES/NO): NO